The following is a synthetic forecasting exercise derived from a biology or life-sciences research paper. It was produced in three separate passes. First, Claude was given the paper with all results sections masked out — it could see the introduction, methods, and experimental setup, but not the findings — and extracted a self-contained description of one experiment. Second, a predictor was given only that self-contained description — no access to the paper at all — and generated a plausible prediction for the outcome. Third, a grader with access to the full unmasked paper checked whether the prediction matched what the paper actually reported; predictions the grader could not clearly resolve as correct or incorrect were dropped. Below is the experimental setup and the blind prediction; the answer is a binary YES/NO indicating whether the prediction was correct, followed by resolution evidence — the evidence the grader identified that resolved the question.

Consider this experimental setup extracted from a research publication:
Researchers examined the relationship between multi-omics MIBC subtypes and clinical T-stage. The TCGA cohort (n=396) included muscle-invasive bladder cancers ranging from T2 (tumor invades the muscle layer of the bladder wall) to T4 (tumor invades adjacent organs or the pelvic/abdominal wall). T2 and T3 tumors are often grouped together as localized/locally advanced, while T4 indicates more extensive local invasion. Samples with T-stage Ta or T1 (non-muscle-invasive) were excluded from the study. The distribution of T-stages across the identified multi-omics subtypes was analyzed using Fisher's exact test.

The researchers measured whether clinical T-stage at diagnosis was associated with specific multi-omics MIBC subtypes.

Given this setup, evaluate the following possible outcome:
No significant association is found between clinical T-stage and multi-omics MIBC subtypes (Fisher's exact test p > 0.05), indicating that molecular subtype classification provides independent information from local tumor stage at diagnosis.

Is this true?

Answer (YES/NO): NO